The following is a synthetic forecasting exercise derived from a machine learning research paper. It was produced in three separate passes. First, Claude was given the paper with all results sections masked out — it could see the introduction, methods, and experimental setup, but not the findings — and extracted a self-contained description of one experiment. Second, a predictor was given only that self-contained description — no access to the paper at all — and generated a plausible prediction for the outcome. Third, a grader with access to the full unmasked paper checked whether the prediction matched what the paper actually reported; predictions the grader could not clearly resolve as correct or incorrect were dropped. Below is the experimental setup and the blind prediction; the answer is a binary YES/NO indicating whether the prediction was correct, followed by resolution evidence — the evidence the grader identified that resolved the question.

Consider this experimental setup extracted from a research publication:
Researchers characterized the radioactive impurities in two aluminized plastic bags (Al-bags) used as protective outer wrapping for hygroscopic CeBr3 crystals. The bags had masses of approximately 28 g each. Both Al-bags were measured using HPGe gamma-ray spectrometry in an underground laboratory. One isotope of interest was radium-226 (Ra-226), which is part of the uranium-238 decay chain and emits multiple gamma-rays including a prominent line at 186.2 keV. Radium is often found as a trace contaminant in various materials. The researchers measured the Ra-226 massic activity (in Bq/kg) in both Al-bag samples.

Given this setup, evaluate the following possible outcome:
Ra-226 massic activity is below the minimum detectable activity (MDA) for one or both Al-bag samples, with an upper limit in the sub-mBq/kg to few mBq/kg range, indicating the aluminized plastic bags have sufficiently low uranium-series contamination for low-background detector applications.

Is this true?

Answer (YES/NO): NO